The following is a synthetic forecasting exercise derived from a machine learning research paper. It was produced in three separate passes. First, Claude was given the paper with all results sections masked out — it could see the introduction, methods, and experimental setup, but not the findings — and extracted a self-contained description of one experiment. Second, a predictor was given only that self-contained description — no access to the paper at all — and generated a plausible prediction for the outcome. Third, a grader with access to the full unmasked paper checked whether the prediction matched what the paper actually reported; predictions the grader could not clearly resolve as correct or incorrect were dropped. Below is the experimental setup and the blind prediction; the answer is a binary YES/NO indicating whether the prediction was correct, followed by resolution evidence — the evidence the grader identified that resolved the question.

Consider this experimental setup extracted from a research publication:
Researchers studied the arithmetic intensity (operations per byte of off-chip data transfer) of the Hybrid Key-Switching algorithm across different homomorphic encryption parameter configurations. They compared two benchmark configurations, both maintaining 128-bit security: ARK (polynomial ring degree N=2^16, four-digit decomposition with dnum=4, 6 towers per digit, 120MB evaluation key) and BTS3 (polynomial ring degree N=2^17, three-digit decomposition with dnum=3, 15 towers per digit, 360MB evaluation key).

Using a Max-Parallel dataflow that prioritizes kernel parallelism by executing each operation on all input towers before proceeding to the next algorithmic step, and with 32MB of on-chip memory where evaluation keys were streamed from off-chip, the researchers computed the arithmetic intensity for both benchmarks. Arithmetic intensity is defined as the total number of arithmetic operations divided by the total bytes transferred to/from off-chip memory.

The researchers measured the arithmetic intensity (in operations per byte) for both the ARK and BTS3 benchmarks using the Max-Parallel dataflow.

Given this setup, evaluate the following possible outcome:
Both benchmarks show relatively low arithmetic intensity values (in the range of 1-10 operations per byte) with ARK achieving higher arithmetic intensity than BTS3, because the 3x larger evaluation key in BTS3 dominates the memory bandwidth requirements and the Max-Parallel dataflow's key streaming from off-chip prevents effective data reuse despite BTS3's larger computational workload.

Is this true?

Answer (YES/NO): YES